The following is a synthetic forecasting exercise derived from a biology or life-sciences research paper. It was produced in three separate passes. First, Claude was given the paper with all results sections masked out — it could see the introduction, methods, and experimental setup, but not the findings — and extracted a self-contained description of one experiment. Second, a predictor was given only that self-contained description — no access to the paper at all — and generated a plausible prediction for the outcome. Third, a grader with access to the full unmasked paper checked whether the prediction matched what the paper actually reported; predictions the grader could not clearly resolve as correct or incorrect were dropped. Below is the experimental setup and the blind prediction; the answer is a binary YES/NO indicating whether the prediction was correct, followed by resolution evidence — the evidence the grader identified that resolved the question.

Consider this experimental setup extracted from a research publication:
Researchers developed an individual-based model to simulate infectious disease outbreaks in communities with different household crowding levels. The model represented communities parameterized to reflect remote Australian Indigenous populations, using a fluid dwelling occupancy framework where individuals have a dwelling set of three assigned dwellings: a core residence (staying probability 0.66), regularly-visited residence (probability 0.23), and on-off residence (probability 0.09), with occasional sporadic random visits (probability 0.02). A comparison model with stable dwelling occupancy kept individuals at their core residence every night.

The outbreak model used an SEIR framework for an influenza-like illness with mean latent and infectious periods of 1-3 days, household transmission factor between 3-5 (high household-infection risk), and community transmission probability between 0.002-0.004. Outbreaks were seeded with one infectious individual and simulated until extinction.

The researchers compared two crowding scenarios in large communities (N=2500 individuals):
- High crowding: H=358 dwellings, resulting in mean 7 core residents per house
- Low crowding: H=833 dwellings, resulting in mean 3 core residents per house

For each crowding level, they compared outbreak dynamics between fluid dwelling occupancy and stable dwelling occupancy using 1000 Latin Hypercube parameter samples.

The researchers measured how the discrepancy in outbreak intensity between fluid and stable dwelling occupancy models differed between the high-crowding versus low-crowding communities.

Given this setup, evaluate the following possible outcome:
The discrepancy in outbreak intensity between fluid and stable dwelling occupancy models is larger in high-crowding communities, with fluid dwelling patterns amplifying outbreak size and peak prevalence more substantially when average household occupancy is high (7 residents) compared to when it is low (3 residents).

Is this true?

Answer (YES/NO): YES